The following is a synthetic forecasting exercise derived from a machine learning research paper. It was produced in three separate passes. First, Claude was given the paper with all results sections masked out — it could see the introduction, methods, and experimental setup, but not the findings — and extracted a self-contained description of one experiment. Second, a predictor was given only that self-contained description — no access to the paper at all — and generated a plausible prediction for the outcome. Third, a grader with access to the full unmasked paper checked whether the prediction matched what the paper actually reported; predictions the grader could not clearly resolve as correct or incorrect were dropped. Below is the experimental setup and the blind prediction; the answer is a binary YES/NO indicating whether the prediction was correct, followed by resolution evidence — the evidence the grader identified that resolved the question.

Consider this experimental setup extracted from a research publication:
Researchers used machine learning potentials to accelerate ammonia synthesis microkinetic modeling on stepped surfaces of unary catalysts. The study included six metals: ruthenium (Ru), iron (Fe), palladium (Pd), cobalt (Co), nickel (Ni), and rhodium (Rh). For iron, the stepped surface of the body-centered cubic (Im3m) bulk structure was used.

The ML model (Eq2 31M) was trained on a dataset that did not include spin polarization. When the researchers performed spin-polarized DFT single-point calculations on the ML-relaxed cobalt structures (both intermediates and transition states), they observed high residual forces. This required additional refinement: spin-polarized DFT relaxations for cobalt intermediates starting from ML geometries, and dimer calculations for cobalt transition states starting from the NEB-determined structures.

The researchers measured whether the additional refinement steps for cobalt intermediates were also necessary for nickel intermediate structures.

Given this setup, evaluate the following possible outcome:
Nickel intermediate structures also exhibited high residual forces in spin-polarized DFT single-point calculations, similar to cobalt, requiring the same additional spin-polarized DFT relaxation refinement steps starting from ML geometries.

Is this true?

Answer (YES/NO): NO